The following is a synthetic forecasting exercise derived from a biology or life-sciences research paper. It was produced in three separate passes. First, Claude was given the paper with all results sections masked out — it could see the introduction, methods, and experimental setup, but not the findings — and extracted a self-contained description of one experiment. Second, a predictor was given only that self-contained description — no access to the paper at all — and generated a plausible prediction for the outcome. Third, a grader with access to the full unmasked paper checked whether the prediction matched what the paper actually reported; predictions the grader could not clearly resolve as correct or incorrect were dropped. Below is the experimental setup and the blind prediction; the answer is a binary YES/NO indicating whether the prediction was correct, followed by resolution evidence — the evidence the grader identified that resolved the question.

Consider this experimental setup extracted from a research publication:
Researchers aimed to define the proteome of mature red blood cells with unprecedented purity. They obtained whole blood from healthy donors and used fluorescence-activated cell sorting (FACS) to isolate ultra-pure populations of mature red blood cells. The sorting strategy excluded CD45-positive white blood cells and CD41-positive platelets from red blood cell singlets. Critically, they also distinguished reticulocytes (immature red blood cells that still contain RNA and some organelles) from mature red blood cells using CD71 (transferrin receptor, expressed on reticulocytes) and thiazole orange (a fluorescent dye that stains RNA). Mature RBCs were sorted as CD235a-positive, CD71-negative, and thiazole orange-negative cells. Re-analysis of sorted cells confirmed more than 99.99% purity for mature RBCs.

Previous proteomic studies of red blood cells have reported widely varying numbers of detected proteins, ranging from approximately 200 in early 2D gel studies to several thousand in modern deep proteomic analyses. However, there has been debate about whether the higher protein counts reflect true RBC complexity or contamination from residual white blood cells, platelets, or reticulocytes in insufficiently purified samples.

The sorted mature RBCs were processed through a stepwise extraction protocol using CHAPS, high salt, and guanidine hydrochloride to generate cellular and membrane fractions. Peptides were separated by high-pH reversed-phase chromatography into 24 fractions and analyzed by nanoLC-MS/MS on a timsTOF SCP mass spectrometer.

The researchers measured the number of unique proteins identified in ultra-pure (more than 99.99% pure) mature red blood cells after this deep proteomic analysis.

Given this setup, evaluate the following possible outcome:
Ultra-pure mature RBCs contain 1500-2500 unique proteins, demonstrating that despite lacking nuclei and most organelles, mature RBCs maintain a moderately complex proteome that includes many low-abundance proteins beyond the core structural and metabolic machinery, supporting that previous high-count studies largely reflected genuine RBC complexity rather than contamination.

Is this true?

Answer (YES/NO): NO